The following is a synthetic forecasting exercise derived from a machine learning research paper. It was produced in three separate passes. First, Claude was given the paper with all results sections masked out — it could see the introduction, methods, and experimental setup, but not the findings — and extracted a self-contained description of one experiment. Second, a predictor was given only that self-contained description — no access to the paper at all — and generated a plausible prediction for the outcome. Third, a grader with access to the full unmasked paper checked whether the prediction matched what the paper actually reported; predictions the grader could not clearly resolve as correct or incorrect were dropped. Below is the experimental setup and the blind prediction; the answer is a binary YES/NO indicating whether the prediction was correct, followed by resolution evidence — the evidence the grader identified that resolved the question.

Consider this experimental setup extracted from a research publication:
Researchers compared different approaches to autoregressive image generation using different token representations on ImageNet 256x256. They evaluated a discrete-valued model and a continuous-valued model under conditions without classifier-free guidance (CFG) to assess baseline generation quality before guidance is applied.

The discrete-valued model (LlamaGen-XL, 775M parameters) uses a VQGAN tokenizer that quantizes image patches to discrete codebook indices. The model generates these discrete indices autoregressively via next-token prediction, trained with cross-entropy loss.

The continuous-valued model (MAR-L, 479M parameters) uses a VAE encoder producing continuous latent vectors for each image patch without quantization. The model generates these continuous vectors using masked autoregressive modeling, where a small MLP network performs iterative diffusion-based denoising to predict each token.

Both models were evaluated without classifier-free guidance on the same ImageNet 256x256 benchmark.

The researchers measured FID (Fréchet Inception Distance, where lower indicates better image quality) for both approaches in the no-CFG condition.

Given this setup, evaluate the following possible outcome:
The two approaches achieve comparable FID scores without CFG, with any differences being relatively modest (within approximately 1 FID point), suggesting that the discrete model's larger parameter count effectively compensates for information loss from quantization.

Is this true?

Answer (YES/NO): NO